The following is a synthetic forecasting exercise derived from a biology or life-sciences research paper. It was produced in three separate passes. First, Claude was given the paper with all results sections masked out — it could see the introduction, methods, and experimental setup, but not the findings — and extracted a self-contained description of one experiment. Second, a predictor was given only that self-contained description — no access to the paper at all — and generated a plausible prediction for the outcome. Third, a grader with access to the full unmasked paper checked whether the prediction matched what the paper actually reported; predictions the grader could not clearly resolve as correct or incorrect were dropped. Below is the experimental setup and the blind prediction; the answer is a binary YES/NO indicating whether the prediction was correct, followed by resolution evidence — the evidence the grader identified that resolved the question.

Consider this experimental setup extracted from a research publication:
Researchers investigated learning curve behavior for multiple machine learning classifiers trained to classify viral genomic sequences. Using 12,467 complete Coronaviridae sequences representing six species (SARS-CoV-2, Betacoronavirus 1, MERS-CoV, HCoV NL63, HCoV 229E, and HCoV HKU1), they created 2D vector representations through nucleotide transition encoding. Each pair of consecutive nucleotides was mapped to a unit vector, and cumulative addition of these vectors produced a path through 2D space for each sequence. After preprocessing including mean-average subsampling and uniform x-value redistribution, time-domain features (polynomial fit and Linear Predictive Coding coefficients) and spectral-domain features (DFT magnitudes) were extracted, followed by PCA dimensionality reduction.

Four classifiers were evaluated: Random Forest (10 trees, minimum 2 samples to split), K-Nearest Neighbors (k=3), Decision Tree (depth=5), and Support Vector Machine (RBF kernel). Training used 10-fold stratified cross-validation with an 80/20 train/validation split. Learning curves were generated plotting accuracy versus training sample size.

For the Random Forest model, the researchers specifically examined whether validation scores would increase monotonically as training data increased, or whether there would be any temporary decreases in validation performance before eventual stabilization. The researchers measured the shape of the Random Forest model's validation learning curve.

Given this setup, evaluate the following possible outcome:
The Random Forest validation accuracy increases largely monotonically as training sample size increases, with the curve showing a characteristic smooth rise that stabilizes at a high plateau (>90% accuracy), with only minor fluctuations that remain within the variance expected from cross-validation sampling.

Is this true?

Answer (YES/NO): NO